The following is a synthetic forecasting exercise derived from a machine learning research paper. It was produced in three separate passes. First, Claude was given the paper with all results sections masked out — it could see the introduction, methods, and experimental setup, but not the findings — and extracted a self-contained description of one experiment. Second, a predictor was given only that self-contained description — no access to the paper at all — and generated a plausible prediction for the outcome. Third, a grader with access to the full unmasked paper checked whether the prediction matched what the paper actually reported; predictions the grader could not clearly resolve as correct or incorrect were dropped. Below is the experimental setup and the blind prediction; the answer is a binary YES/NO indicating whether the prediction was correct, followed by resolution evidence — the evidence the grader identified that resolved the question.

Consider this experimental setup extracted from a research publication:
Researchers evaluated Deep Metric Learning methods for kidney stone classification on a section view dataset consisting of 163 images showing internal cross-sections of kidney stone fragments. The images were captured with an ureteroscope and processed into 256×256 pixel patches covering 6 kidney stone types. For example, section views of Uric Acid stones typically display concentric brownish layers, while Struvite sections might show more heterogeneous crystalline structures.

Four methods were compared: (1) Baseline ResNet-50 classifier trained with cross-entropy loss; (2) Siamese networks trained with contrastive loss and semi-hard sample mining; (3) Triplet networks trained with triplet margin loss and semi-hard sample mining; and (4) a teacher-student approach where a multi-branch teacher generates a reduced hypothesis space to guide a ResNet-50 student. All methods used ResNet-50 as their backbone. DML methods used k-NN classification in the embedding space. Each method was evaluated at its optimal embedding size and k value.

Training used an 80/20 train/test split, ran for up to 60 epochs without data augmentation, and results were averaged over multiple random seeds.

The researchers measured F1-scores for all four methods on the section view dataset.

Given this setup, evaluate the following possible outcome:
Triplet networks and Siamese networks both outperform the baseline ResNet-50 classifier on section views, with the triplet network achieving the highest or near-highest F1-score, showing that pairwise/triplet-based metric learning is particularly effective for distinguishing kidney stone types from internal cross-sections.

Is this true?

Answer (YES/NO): NO